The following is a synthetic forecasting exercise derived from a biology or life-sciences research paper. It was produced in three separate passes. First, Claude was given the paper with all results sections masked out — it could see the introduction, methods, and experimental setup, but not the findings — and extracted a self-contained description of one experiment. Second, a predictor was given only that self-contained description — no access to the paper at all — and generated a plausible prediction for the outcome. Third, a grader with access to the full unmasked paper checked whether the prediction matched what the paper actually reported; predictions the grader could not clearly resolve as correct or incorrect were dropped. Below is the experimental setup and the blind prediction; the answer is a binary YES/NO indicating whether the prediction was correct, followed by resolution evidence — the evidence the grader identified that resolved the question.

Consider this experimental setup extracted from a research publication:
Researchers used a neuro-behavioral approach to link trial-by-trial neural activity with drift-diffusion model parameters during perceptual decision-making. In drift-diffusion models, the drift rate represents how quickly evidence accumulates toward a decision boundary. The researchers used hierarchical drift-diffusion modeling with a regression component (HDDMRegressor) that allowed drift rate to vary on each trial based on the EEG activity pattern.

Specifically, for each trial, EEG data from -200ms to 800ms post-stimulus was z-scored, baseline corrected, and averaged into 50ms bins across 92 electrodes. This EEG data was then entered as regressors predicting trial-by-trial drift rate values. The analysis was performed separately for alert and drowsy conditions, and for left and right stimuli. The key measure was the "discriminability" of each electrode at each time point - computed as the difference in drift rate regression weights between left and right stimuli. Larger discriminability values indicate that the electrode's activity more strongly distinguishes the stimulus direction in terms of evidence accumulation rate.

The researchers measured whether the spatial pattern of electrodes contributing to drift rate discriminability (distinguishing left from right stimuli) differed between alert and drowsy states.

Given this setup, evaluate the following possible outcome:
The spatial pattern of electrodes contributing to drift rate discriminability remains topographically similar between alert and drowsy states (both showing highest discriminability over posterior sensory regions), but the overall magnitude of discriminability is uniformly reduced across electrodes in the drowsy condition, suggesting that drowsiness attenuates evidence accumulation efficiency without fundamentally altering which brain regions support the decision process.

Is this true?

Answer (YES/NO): NO